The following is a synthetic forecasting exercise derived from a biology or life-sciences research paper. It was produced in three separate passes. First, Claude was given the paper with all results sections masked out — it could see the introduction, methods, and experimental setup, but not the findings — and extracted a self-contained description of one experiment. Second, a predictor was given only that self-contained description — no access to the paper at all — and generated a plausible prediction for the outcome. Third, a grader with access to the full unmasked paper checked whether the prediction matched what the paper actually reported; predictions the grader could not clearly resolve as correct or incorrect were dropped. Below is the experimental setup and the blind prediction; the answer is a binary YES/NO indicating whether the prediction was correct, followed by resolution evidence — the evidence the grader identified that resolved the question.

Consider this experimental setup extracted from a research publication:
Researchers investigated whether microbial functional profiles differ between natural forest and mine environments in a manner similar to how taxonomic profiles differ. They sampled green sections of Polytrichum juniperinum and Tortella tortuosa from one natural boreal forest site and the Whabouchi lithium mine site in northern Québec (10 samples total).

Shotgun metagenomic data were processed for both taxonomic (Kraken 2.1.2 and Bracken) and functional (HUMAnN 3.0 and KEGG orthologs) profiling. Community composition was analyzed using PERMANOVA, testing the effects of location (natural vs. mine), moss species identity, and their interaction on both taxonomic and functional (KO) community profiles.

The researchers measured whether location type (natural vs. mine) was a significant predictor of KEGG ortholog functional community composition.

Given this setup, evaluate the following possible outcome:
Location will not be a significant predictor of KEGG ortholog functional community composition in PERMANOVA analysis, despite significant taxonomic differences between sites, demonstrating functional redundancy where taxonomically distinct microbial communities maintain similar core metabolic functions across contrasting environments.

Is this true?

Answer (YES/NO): NO